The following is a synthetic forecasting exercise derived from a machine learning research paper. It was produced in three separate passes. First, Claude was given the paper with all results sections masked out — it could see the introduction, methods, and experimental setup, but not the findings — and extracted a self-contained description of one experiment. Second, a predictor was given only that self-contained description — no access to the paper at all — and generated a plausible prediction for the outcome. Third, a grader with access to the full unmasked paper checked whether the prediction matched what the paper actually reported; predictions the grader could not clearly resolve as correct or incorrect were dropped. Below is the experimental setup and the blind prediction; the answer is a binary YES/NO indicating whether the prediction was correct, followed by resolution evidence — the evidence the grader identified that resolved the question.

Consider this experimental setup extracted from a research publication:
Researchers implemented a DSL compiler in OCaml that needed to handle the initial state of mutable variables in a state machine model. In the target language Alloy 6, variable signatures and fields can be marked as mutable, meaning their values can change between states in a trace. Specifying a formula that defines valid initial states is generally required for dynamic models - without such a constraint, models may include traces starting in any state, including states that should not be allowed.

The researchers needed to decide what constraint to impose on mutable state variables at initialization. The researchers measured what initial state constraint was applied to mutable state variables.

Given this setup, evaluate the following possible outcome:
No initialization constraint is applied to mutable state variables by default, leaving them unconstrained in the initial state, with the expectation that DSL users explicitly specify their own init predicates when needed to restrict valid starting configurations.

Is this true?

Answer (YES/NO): NO